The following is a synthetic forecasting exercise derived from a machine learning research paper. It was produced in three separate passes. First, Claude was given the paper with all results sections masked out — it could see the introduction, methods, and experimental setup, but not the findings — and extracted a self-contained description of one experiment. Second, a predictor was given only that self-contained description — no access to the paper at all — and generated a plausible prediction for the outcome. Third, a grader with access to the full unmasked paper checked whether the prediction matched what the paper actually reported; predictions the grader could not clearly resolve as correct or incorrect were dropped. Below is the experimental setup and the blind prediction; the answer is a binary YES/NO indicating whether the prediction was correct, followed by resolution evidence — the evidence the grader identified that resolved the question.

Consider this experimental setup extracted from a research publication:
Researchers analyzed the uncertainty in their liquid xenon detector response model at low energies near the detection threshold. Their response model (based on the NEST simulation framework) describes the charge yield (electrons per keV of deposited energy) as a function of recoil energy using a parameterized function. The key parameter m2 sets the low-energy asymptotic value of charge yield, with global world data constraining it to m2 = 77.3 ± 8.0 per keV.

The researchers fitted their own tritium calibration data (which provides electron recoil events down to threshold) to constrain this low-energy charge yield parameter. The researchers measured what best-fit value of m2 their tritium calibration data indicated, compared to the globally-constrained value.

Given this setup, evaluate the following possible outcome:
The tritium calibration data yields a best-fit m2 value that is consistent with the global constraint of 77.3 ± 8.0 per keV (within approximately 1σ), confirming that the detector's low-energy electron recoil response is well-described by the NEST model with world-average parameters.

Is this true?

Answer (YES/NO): NO